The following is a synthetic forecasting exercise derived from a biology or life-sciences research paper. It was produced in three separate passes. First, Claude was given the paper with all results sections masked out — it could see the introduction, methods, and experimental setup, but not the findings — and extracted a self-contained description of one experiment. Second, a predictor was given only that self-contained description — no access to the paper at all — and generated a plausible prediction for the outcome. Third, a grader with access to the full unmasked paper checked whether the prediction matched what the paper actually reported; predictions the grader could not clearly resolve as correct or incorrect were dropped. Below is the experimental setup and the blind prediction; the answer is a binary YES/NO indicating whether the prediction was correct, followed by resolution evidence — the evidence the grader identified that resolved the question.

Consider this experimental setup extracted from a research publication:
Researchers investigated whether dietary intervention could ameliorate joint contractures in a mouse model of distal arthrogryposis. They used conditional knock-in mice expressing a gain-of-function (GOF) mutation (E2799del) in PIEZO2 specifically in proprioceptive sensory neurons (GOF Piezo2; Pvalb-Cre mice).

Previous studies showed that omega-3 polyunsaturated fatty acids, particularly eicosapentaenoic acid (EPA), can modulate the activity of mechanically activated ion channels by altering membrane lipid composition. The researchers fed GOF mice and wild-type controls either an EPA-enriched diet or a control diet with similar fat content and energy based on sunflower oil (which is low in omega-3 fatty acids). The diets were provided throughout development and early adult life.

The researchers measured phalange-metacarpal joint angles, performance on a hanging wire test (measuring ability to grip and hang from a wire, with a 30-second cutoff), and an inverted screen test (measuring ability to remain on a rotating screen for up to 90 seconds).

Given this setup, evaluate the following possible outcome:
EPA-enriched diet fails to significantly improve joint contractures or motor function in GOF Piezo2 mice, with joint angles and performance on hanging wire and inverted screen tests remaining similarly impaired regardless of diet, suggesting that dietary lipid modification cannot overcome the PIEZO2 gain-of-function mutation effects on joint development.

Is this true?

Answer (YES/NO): NO